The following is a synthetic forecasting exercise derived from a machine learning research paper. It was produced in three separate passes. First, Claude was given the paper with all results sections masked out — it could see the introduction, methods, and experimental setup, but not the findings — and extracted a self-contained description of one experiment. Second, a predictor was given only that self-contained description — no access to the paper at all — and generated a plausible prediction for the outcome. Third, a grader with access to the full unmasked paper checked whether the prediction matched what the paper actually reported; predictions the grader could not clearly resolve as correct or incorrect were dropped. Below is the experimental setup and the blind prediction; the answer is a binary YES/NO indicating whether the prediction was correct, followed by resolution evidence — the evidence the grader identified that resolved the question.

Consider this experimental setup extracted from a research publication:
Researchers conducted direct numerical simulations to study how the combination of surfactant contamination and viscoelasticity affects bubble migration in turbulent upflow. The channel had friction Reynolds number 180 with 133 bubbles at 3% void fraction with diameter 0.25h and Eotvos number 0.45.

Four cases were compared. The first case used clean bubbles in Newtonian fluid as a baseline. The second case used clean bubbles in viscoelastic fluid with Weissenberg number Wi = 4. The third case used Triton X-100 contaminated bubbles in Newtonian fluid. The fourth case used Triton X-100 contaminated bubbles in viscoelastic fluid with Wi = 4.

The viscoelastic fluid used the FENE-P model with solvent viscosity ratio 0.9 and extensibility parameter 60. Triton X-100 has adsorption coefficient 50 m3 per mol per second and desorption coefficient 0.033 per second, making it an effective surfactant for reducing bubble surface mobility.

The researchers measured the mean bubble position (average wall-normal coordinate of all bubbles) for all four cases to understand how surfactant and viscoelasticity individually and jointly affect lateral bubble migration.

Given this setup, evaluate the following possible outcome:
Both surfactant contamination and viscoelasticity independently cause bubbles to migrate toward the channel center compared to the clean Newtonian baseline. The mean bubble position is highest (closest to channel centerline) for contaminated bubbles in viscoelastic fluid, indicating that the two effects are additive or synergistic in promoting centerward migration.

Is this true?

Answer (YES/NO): NO